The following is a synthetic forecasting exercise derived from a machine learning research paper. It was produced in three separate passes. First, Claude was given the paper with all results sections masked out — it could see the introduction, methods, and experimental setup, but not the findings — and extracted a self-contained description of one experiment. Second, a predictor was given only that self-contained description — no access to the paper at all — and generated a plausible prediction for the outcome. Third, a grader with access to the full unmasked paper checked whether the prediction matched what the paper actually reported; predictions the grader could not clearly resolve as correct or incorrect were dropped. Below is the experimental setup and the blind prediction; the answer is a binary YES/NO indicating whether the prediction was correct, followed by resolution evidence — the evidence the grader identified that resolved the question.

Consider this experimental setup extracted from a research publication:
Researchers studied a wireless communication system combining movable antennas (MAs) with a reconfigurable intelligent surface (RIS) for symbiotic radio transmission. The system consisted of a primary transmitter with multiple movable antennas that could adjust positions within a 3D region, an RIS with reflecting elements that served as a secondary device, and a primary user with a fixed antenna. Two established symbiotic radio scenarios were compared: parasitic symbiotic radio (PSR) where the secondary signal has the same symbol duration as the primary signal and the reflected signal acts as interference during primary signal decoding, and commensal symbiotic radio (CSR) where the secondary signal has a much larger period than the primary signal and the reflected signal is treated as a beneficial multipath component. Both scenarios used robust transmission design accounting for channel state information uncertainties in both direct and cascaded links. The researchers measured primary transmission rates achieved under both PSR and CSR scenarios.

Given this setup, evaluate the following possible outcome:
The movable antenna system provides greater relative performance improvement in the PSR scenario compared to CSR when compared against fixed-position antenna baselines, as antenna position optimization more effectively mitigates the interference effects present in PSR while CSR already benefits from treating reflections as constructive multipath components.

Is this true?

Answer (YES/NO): YES